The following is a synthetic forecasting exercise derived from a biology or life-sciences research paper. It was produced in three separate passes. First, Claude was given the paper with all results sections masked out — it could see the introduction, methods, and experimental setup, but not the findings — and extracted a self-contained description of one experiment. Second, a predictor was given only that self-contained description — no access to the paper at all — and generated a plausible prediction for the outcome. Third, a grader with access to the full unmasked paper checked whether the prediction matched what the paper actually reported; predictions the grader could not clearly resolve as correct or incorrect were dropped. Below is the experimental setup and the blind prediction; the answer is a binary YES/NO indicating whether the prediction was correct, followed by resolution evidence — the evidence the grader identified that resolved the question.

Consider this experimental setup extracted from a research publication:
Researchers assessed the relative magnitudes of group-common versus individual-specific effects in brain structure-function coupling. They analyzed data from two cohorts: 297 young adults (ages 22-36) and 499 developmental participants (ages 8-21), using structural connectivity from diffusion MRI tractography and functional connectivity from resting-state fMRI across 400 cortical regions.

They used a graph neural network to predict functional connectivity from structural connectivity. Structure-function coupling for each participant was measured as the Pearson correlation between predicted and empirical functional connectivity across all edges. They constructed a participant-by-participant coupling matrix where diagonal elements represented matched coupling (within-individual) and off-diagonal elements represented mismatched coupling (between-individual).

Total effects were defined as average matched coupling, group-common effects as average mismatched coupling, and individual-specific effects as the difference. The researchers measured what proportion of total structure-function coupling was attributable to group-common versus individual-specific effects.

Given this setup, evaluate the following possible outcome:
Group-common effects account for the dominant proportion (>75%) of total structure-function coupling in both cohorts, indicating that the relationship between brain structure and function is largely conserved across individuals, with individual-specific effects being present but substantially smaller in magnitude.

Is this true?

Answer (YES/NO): YES